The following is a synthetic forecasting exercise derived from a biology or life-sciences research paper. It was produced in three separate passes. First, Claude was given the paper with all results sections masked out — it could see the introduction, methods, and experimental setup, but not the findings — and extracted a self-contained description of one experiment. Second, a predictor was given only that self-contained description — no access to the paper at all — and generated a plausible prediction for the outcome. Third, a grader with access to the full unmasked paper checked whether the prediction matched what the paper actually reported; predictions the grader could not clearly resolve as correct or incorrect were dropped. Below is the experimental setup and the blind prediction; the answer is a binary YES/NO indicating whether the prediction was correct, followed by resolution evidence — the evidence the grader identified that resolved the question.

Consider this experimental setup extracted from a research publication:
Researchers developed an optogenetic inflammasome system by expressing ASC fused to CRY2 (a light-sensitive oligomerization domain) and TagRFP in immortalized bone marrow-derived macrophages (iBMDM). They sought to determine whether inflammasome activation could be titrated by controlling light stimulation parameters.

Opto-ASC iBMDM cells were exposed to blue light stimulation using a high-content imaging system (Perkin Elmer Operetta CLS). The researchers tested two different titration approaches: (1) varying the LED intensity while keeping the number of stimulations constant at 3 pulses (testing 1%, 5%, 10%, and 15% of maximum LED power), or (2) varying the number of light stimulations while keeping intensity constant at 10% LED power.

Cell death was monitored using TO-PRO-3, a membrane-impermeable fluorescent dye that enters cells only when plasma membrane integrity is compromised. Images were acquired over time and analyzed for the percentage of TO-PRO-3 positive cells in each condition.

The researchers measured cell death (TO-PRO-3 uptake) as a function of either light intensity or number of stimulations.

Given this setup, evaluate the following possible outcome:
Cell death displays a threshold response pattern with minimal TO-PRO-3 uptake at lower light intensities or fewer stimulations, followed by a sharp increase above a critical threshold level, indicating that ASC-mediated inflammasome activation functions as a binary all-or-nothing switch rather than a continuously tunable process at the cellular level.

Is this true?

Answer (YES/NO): YES